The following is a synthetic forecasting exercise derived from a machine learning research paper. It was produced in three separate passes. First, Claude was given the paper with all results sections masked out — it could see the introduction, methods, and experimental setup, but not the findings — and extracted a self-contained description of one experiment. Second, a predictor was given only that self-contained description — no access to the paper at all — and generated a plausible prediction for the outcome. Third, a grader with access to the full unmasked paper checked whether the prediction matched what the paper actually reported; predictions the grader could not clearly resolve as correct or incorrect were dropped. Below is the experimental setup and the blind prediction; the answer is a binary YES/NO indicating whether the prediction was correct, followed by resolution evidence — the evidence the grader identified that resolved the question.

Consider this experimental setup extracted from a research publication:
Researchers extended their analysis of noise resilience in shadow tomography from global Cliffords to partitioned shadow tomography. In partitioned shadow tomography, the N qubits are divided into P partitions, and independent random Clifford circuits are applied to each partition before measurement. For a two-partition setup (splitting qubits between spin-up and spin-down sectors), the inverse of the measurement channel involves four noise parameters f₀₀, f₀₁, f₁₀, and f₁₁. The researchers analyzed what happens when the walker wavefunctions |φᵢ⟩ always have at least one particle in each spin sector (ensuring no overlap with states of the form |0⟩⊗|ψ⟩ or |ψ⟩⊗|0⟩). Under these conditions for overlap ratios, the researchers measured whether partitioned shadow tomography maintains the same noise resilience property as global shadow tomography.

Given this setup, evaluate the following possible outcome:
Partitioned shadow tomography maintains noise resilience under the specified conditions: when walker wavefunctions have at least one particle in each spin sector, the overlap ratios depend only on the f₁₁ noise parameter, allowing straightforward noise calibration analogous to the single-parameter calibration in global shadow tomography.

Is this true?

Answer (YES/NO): YES